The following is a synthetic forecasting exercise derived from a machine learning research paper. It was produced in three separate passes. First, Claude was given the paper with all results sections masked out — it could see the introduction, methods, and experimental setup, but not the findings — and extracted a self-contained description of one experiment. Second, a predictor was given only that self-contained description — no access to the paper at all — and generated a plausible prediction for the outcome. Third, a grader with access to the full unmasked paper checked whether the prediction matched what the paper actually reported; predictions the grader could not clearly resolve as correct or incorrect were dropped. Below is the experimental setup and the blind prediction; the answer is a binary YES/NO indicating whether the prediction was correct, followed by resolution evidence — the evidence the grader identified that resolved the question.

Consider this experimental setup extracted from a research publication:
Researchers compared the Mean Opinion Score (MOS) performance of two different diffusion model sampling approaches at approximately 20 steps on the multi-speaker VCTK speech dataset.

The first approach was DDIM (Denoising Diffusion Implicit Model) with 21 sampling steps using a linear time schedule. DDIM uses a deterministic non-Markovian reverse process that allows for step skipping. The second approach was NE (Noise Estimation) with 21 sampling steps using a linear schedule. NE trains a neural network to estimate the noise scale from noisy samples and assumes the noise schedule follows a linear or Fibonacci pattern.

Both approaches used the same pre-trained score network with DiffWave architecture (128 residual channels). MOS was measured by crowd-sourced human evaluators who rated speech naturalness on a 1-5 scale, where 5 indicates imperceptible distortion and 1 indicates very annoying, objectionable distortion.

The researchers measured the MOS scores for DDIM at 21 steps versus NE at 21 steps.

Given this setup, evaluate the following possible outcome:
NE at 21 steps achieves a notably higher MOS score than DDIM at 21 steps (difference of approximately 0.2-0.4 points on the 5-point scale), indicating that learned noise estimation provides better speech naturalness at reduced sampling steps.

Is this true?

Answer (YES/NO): NO